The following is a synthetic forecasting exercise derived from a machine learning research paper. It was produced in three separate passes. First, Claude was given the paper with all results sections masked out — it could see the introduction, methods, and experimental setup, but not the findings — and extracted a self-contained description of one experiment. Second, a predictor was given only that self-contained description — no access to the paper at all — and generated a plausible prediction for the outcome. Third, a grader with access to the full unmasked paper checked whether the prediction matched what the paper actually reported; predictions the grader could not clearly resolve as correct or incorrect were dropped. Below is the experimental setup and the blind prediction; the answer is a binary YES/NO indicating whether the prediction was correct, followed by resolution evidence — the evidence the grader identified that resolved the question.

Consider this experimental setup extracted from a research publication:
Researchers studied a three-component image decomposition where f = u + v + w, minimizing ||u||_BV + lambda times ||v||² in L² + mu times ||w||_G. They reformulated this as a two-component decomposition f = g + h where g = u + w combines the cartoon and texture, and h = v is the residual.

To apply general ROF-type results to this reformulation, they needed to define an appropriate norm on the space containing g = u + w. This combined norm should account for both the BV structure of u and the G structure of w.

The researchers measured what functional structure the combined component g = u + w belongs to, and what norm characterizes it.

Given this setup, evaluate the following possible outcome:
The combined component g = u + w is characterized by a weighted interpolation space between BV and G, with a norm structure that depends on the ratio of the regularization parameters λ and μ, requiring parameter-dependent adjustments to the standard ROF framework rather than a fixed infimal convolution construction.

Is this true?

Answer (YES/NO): NO